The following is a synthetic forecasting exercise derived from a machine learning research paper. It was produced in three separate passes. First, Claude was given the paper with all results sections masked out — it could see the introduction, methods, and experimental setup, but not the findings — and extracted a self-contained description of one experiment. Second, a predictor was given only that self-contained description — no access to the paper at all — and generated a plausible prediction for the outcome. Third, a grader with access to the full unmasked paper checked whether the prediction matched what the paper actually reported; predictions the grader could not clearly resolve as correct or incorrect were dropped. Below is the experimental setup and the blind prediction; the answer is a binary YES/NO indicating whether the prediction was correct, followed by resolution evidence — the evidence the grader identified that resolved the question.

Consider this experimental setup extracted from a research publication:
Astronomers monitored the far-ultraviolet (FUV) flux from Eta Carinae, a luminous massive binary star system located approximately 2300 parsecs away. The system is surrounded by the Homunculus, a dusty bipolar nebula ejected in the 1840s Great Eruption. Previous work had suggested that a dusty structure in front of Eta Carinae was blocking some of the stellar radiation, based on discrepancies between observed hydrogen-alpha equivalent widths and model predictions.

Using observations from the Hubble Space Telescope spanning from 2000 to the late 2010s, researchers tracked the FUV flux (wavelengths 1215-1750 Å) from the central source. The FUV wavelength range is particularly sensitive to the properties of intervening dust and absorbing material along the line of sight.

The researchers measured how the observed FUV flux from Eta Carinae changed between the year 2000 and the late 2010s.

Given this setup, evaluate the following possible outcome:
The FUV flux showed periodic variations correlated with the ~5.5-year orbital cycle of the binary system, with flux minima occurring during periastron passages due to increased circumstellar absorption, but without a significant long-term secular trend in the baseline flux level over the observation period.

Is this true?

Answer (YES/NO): NO